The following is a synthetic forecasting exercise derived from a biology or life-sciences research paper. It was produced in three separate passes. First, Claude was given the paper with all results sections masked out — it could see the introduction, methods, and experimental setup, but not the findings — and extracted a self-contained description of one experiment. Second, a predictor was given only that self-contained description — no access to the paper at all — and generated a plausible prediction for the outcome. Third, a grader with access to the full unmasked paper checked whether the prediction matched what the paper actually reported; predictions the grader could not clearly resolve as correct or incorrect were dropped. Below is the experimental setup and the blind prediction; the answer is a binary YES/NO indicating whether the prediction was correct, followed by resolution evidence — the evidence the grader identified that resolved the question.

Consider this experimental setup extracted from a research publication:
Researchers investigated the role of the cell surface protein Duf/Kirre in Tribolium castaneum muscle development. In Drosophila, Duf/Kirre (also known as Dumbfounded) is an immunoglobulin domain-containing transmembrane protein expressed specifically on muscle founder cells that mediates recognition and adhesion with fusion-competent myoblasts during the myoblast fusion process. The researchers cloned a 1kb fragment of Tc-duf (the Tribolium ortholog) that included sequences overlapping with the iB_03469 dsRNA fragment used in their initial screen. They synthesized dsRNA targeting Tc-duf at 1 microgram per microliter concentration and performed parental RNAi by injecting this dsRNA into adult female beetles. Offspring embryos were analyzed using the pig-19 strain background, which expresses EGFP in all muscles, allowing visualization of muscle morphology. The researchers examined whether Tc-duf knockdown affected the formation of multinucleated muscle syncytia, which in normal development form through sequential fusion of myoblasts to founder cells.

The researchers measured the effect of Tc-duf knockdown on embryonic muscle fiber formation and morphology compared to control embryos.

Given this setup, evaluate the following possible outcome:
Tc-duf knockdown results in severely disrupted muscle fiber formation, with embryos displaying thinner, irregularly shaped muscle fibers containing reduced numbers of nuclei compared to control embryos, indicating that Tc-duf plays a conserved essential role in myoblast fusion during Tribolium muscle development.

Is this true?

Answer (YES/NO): NO